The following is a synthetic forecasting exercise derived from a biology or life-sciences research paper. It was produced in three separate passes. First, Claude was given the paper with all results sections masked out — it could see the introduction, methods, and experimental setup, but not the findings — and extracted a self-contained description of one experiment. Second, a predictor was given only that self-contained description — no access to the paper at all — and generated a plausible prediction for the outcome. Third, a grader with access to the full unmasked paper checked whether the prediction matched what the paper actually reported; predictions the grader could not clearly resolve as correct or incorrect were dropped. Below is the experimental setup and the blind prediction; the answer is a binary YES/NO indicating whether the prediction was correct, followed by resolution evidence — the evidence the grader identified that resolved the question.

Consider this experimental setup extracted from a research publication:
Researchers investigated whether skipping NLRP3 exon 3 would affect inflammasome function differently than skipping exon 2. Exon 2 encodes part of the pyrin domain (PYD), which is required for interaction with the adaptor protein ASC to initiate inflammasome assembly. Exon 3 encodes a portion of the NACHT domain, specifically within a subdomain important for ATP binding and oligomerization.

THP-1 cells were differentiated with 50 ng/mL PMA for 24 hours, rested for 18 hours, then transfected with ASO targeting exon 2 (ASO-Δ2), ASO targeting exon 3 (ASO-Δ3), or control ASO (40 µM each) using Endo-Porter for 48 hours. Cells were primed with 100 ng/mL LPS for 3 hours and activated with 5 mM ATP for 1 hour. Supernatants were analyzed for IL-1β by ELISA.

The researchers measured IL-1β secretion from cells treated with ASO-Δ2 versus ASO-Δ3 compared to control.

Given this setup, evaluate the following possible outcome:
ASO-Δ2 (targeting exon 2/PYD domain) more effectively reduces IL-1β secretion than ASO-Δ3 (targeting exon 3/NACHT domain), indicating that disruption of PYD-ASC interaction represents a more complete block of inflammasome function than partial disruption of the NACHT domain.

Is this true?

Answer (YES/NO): YES